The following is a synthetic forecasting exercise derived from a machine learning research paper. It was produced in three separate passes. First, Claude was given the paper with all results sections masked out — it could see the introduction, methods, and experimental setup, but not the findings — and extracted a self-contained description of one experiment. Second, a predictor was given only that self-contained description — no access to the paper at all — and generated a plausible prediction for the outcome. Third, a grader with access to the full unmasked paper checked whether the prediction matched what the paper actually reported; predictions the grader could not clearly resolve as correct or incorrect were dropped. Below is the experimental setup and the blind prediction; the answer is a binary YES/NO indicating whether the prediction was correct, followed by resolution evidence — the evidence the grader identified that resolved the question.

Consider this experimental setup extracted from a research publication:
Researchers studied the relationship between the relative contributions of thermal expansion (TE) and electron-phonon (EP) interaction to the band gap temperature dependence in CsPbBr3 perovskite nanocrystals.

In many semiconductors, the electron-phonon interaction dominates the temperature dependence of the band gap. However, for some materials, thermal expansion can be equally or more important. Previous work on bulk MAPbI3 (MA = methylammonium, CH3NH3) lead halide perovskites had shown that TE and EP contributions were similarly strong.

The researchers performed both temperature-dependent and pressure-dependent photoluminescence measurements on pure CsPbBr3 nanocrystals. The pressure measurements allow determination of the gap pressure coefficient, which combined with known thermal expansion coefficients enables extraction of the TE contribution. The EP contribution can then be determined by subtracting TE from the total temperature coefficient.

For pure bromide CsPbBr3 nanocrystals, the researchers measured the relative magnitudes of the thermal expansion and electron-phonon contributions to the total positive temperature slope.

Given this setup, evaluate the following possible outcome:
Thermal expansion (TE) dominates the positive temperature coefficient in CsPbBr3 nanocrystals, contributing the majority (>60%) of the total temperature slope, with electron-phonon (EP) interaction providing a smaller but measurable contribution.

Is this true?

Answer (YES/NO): NO